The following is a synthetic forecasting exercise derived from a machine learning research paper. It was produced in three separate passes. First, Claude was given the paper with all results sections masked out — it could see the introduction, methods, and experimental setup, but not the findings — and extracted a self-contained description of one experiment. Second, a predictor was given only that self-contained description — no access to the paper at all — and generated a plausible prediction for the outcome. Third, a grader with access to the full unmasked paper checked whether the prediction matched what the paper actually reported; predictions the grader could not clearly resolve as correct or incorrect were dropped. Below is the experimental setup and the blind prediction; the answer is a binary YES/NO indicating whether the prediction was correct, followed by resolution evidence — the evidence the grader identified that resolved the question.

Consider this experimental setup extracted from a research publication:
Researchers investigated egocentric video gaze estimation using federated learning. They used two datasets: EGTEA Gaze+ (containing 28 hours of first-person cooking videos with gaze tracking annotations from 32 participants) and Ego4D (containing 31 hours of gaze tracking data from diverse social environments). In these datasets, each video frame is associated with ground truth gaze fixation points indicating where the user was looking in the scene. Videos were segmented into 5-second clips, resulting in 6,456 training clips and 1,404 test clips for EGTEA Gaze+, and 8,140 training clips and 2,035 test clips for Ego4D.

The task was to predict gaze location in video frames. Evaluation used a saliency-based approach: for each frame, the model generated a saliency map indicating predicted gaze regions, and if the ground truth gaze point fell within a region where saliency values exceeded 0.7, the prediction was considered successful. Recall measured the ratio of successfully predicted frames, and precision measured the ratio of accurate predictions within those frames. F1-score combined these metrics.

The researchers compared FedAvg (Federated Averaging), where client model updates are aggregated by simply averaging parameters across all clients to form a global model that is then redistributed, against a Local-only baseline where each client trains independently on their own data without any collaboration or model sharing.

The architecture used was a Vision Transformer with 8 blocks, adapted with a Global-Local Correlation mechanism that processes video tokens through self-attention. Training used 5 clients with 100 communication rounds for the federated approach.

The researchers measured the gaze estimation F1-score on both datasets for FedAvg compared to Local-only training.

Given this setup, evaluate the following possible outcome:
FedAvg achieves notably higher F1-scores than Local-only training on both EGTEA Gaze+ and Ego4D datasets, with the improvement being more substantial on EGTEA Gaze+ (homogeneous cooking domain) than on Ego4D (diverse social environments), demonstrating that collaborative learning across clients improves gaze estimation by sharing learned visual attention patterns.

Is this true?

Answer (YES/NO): NO